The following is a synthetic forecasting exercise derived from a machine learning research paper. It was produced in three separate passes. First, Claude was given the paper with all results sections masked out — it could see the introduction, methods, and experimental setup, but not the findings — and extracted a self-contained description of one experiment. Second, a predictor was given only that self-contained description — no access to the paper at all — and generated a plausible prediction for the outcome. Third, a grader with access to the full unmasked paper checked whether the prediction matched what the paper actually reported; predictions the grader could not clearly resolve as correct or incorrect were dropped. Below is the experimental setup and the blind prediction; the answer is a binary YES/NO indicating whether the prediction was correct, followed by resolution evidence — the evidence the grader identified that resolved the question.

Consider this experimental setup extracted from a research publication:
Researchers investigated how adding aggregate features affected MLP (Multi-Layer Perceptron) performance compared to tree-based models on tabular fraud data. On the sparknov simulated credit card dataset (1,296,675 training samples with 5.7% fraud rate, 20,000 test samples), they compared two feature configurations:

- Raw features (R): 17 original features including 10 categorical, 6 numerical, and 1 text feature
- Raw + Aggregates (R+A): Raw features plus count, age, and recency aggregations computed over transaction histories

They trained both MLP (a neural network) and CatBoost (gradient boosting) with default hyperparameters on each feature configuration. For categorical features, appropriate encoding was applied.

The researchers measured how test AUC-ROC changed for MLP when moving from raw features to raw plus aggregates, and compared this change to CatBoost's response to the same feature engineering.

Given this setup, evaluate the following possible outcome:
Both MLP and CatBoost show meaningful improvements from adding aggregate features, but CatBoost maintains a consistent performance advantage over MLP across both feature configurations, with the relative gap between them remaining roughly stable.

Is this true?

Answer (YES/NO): NO